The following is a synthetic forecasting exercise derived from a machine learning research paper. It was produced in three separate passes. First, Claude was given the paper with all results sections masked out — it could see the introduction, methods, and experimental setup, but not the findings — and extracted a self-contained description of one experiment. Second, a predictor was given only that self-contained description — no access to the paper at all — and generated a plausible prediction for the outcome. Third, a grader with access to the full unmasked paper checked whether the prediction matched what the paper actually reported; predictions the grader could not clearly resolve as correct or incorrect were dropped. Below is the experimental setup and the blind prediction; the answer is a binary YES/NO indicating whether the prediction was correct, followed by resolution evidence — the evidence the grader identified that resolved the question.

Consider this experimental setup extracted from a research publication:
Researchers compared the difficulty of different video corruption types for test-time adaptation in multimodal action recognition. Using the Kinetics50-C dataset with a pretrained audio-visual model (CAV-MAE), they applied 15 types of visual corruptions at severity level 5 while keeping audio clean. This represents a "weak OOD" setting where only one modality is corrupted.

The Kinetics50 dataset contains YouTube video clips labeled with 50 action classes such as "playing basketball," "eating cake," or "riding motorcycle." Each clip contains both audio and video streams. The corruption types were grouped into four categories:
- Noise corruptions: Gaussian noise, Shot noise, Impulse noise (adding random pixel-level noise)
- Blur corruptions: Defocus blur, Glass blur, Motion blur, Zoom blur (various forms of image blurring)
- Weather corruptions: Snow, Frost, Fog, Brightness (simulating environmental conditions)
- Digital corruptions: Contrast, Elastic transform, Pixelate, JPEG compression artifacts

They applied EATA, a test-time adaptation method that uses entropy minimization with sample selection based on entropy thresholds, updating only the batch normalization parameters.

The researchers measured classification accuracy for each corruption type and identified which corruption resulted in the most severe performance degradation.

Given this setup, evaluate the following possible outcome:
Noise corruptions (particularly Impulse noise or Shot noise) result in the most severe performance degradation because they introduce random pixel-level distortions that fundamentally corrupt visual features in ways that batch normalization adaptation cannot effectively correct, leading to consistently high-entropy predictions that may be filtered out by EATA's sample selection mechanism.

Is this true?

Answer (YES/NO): NO